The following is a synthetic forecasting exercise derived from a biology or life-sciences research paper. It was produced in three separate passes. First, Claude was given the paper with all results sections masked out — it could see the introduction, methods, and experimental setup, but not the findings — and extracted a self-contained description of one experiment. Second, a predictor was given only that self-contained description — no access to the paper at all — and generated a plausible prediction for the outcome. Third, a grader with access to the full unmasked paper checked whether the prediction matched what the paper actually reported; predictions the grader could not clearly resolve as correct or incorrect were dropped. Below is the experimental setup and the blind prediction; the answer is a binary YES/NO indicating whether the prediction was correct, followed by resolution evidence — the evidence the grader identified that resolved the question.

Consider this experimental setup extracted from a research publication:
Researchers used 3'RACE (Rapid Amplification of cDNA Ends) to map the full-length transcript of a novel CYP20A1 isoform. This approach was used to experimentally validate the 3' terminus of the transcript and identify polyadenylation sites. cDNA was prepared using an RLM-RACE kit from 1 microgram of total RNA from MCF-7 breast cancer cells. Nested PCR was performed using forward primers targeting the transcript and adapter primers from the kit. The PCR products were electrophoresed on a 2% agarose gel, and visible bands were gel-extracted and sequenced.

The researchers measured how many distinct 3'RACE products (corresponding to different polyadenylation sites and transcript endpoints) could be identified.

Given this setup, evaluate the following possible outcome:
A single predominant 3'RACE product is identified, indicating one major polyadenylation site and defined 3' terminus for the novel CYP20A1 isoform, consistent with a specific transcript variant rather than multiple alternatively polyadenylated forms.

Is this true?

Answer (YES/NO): NO